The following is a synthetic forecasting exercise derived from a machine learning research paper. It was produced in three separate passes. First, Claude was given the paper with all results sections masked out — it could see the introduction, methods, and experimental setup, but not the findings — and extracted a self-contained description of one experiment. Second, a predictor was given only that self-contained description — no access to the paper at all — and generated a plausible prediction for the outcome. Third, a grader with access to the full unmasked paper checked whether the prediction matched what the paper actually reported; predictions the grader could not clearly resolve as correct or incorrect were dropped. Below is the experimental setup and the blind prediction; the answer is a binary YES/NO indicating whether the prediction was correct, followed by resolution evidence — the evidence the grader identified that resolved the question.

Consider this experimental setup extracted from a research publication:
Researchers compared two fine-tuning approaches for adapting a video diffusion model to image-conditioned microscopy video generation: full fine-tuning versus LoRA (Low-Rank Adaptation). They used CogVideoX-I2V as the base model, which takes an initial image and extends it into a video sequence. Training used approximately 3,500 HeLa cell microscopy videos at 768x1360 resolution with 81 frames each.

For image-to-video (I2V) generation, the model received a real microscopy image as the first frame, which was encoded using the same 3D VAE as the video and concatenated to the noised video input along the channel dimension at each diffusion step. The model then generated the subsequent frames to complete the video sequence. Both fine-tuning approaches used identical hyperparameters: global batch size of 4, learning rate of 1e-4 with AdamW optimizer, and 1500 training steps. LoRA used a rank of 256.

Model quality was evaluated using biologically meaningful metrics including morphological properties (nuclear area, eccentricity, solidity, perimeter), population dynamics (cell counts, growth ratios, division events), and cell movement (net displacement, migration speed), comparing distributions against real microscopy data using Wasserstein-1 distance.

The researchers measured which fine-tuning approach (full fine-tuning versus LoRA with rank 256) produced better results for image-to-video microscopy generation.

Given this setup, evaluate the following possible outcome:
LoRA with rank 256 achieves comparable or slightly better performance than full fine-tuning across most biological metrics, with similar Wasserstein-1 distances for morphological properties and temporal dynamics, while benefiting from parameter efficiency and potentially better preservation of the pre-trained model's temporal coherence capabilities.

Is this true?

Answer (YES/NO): NO